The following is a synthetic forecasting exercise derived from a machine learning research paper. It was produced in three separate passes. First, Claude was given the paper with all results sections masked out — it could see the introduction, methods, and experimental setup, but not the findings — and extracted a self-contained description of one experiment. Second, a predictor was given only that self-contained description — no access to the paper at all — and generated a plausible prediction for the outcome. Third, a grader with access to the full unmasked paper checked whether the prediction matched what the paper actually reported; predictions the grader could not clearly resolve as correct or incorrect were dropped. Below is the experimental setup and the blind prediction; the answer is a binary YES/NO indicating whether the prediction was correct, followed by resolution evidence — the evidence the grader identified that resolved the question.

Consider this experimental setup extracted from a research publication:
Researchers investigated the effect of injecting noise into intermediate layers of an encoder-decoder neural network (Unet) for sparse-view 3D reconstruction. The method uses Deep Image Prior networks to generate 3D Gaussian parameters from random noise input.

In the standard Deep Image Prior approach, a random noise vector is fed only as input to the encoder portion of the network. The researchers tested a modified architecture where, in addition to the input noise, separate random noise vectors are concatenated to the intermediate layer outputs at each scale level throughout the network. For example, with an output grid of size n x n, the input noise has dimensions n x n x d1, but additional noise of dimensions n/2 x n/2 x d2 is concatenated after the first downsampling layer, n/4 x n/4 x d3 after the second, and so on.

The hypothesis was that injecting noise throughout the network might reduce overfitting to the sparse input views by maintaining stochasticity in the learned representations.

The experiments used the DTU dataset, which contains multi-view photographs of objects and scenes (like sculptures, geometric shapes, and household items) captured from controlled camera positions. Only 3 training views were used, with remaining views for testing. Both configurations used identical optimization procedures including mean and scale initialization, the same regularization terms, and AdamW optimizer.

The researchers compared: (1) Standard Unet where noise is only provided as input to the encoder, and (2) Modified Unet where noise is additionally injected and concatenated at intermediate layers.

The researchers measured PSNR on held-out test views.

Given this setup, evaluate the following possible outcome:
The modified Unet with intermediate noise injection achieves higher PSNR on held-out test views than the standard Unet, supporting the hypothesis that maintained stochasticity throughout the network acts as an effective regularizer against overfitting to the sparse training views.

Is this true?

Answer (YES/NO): YES